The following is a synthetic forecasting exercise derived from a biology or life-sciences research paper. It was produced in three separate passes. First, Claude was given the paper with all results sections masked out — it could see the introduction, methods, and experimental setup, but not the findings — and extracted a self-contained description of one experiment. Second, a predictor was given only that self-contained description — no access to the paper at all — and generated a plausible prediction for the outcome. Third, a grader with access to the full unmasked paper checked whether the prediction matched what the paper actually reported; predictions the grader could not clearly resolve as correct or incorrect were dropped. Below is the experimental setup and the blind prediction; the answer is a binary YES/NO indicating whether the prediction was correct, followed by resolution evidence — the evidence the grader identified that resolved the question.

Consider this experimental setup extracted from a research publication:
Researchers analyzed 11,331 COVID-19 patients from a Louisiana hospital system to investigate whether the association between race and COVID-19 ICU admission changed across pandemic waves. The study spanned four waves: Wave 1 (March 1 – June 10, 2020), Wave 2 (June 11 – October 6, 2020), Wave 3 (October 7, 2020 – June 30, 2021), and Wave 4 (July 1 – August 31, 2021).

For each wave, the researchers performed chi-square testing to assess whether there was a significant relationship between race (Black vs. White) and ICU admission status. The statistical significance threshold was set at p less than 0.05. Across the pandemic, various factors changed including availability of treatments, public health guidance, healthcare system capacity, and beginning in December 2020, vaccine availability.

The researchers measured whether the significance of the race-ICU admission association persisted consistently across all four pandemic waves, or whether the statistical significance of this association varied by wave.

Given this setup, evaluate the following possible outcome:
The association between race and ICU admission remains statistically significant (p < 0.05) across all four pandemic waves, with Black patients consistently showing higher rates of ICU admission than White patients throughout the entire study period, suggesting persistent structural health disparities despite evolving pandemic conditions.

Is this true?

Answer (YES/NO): NO